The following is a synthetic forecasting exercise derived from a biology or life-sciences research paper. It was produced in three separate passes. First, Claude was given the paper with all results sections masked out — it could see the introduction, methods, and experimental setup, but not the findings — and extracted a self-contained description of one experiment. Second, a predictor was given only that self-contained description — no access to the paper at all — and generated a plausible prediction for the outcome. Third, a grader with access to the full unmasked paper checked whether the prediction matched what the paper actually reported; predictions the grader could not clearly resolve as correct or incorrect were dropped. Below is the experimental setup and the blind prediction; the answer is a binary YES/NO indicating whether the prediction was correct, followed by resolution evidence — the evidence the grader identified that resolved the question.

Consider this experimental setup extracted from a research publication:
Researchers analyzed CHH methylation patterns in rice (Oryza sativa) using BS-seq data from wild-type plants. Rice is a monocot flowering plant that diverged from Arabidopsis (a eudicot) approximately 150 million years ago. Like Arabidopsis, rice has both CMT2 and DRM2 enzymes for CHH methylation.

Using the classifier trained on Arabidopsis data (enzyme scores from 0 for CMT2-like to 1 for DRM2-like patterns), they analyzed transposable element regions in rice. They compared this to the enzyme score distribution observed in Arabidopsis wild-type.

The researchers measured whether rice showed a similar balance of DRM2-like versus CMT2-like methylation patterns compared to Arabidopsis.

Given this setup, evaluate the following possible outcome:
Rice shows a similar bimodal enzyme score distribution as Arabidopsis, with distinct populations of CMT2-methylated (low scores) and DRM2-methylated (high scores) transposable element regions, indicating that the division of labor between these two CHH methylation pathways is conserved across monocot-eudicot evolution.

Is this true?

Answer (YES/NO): NO